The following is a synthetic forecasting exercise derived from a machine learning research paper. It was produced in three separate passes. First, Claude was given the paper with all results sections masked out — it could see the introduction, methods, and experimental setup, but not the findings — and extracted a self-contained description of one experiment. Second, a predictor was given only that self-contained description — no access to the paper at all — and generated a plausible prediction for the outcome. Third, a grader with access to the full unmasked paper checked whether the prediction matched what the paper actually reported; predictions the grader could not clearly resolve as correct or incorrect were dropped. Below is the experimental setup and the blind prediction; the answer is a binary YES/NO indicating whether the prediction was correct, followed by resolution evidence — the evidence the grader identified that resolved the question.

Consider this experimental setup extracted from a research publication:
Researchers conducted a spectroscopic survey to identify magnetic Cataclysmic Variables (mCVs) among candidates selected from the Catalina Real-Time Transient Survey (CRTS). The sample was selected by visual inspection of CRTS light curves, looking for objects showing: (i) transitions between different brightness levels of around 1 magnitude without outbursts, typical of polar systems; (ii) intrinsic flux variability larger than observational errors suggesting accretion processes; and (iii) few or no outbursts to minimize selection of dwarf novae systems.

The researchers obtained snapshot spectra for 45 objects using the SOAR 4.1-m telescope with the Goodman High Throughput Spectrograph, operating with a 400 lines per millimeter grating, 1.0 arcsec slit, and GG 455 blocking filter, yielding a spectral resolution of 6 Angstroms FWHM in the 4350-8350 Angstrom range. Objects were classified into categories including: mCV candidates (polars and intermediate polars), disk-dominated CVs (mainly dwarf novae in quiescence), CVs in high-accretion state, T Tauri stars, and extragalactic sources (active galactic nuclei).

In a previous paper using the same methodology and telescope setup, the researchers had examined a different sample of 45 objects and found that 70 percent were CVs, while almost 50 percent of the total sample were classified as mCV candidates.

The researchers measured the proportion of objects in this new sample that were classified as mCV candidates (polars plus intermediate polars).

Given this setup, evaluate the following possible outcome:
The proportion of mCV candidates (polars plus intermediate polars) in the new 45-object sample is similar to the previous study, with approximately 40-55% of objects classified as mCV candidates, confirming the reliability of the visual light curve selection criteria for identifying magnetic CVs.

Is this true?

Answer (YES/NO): NO